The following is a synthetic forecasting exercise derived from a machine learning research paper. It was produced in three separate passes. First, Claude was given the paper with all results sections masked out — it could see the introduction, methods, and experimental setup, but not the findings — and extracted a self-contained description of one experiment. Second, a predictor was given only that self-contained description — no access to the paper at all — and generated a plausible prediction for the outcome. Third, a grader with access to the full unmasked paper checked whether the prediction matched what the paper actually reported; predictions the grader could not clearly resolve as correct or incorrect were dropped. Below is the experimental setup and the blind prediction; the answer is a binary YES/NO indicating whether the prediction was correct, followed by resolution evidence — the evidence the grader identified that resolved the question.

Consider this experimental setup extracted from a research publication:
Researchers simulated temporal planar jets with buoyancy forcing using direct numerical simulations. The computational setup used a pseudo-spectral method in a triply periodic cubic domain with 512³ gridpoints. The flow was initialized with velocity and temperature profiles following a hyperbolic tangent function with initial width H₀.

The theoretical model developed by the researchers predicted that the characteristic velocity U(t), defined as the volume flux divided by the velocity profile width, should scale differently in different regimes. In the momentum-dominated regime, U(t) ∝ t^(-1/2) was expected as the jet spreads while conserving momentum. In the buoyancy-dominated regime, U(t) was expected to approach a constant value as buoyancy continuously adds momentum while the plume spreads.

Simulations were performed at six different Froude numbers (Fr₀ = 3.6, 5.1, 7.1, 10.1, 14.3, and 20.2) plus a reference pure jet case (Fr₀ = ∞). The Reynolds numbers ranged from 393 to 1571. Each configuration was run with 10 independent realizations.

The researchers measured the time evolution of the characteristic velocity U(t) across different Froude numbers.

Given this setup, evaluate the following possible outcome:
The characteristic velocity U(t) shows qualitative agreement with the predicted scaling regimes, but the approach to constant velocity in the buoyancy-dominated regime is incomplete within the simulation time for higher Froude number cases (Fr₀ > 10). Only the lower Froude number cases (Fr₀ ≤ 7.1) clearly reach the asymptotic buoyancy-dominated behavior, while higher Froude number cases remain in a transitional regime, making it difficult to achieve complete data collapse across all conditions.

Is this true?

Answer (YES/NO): NO